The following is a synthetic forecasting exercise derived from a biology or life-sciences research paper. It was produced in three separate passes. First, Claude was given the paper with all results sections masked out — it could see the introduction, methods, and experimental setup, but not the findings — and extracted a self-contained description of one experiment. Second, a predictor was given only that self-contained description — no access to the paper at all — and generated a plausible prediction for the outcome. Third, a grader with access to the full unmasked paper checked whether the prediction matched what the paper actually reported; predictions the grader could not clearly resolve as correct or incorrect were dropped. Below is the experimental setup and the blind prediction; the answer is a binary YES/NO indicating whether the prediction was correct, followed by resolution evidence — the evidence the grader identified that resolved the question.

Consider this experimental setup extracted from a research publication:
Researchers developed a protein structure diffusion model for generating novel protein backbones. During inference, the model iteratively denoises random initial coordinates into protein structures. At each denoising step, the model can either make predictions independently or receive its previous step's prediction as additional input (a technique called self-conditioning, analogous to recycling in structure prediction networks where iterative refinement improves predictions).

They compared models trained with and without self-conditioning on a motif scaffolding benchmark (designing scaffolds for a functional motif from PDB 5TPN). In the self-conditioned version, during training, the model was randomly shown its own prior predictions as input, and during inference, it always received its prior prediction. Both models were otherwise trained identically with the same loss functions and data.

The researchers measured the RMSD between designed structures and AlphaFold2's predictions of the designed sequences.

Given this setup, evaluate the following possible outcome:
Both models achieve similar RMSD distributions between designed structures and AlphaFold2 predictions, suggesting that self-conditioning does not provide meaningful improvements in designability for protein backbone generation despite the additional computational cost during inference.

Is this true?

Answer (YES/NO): NO